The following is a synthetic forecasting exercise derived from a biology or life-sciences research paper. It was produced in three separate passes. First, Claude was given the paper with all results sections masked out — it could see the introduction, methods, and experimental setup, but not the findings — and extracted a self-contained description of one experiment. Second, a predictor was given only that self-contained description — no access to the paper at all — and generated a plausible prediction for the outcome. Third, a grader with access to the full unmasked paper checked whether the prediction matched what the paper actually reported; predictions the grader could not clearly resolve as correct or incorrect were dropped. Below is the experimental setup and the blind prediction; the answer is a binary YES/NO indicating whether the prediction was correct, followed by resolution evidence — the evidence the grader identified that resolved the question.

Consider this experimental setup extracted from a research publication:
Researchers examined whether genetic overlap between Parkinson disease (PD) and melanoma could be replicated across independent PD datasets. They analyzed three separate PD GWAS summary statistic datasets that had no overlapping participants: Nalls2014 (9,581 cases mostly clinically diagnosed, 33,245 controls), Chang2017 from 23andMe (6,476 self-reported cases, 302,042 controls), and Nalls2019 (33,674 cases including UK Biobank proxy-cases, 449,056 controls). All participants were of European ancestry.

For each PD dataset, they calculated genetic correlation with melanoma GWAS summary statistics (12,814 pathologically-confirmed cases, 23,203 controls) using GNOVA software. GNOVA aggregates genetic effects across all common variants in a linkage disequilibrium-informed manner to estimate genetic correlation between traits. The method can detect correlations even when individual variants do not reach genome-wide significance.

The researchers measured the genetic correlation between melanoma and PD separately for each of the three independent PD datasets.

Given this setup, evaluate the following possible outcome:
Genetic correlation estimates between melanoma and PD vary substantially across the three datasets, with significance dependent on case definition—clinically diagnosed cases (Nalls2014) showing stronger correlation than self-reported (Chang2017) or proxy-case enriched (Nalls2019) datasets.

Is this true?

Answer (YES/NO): NO